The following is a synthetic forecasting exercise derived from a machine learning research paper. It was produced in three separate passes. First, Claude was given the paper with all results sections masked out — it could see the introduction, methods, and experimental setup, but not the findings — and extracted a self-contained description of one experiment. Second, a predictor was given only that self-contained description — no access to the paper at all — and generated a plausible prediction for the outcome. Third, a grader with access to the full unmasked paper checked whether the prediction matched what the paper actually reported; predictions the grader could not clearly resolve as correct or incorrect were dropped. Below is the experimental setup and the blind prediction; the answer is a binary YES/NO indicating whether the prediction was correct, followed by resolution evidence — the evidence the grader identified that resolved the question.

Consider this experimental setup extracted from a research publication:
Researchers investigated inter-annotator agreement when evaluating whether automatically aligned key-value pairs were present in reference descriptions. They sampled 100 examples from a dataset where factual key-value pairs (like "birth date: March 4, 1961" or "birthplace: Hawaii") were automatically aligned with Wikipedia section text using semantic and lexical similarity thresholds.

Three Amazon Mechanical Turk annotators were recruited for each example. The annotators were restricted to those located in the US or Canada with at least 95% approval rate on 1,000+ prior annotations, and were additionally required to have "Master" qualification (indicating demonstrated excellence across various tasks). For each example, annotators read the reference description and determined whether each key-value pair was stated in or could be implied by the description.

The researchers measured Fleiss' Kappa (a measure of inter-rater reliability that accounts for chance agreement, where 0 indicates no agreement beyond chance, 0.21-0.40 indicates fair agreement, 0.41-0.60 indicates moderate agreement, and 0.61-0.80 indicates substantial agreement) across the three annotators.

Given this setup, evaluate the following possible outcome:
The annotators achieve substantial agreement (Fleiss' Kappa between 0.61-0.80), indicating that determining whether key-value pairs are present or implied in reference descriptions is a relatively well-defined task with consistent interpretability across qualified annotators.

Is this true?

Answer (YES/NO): NO